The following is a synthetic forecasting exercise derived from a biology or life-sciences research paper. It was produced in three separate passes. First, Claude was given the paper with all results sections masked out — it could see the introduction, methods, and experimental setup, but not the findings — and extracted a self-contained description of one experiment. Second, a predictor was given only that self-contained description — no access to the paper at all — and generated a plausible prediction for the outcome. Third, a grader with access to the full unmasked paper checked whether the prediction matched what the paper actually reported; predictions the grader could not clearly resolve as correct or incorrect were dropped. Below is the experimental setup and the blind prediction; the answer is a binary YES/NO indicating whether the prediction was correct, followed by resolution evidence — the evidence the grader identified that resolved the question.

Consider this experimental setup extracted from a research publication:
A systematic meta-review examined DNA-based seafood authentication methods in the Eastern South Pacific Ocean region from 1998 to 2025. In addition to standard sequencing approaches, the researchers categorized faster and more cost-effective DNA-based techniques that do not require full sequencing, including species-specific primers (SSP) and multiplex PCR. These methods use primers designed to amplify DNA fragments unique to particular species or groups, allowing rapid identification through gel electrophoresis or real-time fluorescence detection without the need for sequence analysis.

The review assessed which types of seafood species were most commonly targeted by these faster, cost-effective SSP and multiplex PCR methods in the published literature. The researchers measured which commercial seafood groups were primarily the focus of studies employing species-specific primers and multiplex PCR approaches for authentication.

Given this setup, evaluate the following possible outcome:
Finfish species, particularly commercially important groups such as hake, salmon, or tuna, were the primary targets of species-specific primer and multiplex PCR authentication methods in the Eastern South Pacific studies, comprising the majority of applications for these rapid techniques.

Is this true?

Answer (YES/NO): NO